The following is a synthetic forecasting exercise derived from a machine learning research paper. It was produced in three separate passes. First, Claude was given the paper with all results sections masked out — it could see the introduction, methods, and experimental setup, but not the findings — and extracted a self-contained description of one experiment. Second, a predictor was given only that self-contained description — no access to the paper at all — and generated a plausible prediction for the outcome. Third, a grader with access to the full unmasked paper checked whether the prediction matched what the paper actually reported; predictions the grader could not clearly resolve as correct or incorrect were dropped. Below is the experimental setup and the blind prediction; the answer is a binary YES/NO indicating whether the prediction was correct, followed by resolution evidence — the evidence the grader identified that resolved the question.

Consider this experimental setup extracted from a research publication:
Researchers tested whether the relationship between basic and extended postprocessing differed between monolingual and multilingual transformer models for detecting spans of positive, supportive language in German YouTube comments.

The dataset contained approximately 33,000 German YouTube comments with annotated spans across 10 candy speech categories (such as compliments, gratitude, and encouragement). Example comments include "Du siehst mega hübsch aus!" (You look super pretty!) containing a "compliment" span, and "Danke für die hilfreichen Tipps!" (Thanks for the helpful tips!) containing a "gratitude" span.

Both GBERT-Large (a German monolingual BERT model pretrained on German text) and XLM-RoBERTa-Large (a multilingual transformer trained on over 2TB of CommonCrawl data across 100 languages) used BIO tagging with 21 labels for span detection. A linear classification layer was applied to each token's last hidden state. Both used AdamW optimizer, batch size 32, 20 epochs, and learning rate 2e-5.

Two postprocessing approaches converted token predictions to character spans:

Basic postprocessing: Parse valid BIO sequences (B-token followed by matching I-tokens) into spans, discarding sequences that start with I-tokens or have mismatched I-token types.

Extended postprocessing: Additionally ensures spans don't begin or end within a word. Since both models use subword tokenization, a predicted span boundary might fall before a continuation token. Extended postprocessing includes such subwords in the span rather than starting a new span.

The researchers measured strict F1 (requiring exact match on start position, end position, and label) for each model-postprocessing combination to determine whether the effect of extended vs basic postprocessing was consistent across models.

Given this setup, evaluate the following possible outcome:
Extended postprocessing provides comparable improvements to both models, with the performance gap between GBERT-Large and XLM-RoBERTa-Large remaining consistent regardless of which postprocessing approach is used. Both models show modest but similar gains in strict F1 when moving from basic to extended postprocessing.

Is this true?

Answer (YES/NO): NO